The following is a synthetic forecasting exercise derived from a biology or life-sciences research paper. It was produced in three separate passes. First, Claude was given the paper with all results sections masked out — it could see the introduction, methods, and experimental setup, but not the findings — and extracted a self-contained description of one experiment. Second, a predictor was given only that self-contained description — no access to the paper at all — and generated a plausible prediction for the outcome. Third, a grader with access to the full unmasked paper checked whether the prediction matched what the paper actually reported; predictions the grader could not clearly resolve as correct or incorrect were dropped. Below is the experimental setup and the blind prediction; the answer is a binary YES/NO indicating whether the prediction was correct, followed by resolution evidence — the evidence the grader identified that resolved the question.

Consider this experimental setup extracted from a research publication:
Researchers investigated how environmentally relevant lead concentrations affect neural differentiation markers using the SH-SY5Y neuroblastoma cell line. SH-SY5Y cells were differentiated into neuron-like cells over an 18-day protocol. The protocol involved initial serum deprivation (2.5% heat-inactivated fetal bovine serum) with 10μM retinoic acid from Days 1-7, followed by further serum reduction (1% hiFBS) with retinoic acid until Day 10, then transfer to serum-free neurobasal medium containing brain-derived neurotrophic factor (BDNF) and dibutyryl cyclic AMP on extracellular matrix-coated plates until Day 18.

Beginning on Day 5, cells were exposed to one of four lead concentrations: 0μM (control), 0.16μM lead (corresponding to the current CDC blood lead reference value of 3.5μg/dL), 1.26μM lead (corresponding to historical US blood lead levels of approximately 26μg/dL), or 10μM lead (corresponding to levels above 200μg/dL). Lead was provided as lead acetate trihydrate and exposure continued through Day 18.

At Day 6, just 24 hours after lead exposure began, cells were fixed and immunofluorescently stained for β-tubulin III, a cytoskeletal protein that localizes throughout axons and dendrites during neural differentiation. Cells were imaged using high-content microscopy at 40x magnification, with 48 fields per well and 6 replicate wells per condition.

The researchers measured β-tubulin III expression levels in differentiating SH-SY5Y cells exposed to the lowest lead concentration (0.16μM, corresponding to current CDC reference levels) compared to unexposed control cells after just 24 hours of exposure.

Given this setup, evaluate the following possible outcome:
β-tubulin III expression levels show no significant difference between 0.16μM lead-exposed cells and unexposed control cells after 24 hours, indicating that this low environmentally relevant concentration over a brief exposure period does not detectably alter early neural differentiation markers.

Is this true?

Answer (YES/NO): YES